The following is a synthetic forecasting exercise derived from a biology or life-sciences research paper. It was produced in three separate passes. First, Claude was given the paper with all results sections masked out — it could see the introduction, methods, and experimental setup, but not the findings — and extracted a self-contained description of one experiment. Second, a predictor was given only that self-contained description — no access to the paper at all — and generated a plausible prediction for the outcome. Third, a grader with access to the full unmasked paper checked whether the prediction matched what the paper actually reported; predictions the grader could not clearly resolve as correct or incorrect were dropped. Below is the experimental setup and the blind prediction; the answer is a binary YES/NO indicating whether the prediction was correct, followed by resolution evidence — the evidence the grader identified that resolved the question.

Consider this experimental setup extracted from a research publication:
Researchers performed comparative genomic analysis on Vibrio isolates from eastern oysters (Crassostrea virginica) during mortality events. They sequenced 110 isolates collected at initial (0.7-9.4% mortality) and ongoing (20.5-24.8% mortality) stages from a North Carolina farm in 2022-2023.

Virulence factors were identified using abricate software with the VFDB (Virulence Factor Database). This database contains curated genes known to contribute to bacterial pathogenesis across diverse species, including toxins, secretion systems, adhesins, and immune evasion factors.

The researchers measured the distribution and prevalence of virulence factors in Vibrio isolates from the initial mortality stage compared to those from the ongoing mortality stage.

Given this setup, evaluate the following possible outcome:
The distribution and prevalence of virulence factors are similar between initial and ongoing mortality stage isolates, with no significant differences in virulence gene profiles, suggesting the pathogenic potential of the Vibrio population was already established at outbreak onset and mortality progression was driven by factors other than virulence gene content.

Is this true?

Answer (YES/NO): NO